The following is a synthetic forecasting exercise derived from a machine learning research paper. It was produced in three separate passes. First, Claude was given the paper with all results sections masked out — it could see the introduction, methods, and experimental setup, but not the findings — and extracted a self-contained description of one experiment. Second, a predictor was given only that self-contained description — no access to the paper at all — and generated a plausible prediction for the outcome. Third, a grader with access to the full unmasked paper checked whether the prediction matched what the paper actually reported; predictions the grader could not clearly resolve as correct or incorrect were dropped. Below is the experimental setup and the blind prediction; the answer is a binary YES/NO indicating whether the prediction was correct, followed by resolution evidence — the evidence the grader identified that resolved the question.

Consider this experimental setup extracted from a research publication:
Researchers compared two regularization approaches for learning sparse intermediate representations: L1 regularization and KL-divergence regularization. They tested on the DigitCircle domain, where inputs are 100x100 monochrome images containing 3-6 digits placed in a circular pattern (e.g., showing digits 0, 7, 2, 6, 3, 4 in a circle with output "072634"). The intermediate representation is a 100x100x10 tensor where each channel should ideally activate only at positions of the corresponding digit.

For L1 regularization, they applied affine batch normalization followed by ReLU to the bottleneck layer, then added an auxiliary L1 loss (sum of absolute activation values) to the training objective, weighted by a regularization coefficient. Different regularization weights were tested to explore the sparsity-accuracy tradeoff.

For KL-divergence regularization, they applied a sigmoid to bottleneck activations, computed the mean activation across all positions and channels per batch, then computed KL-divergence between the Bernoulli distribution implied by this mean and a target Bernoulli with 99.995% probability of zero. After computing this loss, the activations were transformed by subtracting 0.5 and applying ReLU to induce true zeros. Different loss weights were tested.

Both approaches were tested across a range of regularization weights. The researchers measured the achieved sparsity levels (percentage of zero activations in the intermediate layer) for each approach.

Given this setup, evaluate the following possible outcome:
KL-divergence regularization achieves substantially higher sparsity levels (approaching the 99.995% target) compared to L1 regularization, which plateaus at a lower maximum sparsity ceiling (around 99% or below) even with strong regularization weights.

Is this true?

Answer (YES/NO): NO